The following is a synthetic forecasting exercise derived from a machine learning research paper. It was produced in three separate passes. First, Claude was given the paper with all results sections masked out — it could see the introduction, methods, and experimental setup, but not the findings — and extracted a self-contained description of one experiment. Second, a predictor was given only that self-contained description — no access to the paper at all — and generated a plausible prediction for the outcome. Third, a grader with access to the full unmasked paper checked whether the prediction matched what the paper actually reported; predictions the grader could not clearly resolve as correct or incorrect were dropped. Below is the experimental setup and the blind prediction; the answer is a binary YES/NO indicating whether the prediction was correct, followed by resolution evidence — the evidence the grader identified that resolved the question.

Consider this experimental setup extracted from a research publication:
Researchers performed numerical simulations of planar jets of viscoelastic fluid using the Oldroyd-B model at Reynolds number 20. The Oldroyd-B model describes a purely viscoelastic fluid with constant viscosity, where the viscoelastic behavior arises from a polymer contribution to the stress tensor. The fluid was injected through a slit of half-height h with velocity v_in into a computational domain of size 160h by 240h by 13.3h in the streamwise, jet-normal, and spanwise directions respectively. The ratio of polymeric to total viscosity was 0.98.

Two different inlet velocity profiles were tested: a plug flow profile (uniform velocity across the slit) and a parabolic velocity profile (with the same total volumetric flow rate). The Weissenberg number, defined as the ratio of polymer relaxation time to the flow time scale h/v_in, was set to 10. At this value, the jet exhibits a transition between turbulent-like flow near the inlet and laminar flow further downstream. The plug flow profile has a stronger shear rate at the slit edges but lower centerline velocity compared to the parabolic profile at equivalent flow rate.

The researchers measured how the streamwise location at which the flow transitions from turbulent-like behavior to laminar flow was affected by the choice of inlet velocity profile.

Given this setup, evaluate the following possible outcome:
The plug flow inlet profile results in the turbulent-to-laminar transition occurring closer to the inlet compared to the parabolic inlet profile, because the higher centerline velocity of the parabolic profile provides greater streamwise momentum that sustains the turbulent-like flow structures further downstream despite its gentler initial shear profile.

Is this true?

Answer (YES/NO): YES